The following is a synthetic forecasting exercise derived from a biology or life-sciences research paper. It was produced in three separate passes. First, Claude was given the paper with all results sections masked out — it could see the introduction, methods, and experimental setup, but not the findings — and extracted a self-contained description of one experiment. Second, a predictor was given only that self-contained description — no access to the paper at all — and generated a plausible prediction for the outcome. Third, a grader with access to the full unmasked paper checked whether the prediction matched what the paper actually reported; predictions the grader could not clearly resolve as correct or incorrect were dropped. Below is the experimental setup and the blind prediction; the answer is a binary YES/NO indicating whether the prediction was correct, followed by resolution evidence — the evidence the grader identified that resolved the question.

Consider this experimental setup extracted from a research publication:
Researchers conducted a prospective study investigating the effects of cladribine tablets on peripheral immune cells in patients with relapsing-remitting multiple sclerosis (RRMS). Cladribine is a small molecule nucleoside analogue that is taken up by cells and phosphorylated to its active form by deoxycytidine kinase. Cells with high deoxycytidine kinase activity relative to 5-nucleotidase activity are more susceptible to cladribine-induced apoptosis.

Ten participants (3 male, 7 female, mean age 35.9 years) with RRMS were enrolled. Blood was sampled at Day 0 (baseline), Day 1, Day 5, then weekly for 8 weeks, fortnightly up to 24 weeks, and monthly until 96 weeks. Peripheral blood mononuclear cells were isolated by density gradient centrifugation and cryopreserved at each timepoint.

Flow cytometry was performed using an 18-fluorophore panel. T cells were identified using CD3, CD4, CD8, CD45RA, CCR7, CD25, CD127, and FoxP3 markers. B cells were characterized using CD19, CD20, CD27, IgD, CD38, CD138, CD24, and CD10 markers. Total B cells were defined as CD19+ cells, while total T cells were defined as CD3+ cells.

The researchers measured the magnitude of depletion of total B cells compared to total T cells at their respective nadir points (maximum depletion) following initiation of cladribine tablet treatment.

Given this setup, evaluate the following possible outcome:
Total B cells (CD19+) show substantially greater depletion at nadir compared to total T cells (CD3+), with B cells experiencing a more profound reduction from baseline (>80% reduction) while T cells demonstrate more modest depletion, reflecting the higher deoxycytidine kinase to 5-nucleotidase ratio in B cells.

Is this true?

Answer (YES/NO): YES